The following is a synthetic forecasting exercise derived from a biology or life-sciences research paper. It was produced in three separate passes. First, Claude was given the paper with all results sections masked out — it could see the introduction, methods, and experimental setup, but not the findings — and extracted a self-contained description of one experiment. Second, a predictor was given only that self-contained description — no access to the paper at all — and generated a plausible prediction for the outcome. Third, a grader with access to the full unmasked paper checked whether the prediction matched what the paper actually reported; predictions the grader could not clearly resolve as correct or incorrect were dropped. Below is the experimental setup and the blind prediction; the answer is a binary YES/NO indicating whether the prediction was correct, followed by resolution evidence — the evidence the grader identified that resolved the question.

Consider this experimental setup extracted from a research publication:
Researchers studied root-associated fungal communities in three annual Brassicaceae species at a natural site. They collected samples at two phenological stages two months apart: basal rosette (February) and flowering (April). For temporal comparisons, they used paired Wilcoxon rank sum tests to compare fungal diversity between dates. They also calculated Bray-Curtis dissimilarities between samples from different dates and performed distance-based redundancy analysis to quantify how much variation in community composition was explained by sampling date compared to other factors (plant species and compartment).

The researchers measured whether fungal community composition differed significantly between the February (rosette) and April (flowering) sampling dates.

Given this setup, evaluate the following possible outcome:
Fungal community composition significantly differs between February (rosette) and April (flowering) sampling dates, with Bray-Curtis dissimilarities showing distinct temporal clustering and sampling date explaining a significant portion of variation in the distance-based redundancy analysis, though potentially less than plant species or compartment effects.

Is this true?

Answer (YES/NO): NO